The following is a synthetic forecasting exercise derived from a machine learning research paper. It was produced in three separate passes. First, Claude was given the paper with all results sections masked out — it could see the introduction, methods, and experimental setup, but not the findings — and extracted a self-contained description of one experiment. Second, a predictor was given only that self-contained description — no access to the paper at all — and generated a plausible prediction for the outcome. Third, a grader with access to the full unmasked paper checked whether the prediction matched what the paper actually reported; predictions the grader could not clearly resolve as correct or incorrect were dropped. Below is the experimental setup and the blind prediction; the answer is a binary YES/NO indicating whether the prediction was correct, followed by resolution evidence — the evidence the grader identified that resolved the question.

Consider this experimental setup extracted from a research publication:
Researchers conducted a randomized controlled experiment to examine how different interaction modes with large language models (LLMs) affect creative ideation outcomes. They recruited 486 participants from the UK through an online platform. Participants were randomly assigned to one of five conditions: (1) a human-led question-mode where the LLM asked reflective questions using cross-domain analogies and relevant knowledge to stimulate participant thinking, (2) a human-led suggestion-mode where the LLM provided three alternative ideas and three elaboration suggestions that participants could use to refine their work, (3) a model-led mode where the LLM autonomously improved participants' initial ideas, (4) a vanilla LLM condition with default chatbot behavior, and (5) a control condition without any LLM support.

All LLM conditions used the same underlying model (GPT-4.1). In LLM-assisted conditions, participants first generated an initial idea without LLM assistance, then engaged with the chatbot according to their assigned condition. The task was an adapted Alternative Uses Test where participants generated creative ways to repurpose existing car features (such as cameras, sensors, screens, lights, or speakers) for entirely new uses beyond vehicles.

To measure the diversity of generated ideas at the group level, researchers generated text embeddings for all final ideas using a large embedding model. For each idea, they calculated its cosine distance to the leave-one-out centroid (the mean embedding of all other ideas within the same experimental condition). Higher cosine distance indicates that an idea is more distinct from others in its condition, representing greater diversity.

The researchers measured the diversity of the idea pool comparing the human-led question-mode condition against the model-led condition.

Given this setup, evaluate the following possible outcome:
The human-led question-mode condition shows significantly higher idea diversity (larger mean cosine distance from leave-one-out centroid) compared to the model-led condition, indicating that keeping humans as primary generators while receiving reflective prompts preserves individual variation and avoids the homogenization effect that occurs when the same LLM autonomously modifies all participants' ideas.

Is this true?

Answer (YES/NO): YES